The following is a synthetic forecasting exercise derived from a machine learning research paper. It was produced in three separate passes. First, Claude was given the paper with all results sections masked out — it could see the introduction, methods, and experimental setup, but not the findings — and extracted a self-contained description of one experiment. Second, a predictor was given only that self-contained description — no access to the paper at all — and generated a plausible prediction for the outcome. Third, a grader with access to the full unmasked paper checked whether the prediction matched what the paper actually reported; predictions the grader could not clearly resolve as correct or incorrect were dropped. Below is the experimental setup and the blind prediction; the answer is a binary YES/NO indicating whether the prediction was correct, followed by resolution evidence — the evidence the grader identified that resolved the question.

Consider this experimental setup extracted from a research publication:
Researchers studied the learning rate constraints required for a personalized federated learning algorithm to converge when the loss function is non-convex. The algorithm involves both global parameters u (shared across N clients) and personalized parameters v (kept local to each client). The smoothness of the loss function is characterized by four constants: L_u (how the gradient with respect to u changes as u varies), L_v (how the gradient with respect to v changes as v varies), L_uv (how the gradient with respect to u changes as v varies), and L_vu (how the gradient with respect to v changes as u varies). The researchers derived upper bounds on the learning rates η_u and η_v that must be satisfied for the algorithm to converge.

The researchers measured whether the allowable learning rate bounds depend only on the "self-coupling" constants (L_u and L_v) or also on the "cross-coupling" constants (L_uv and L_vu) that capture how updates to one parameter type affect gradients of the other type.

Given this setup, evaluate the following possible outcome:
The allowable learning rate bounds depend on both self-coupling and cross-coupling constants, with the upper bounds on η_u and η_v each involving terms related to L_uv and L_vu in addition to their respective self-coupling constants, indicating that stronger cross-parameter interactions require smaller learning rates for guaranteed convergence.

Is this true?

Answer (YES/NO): YES